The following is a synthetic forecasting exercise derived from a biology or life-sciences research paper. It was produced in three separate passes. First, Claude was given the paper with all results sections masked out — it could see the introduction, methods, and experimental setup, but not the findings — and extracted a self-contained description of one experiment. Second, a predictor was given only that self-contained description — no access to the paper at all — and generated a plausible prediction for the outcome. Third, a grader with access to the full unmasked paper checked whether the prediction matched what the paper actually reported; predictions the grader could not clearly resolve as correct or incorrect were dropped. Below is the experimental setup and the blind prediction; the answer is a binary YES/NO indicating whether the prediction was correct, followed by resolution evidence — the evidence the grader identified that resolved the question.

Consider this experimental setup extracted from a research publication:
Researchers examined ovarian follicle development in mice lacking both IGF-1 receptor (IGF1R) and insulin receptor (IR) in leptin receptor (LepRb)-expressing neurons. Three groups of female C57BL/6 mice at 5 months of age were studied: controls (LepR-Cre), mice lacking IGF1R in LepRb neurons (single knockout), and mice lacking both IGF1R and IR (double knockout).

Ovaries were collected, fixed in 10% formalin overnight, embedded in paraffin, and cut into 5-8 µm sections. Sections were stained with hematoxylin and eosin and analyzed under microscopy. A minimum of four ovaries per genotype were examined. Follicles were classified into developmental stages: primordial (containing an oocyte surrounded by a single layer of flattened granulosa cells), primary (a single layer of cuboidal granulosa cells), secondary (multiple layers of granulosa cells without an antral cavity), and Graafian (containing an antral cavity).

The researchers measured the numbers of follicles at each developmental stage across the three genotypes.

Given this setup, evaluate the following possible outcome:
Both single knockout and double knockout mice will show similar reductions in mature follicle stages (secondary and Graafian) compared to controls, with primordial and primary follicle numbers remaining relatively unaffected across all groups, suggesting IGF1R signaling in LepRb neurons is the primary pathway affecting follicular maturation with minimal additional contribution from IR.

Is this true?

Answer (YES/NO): NO